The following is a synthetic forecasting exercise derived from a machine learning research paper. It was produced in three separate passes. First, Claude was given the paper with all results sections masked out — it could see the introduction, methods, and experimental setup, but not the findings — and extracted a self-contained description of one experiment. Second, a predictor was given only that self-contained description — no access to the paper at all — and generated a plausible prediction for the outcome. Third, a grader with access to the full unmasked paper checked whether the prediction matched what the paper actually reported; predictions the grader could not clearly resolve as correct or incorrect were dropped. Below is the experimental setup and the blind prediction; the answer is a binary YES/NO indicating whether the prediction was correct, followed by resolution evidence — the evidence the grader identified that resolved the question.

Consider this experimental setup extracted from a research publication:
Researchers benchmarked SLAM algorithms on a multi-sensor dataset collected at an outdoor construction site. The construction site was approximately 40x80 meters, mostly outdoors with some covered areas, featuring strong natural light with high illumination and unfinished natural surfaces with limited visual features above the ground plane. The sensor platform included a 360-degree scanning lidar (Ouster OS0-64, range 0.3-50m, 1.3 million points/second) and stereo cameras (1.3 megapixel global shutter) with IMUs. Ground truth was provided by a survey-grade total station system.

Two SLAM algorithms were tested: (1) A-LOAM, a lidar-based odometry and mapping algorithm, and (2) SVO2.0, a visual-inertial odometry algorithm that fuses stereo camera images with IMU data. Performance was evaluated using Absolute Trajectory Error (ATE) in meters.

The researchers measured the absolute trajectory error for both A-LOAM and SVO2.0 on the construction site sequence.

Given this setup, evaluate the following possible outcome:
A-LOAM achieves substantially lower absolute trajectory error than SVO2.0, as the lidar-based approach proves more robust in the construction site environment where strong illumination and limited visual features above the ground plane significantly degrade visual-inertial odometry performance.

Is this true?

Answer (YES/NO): NO